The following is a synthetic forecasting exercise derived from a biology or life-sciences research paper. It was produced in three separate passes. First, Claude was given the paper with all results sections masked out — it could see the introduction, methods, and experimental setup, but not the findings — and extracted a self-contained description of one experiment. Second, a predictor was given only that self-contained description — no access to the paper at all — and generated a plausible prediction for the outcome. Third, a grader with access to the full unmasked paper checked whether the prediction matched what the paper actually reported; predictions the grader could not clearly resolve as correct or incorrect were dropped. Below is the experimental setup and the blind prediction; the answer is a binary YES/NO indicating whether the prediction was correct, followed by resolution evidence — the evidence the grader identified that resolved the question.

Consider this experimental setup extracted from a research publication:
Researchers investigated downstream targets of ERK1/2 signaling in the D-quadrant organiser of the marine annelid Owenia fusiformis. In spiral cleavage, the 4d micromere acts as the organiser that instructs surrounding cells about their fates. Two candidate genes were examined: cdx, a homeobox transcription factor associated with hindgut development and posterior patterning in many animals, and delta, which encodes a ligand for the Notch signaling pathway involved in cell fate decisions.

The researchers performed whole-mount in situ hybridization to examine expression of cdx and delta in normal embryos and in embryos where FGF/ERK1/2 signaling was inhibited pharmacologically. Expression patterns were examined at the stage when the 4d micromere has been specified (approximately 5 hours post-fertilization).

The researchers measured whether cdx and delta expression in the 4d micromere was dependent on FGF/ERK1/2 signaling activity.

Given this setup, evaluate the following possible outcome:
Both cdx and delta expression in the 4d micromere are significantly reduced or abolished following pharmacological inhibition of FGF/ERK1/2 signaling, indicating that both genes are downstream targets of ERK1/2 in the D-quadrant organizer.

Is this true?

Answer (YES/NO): YES